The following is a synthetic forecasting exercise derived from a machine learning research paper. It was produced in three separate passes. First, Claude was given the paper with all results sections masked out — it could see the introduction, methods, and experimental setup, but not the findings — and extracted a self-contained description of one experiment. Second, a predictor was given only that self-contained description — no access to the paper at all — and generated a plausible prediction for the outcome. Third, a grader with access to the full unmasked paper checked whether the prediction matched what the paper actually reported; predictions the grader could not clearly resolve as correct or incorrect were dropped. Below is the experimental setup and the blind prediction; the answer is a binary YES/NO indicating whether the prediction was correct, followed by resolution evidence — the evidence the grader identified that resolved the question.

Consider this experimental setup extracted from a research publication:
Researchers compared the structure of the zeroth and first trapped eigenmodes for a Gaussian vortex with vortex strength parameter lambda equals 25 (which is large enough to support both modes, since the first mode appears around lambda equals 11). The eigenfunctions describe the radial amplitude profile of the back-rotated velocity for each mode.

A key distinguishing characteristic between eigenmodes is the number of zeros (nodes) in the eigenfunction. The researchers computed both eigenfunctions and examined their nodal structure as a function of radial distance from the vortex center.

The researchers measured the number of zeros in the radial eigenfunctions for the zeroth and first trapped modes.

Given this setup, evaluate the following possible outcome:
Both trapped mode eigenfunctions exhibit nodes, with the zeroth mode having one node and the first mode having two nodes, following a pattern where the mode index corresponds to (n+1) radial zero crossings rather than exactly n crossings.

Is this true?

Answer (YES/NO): NO